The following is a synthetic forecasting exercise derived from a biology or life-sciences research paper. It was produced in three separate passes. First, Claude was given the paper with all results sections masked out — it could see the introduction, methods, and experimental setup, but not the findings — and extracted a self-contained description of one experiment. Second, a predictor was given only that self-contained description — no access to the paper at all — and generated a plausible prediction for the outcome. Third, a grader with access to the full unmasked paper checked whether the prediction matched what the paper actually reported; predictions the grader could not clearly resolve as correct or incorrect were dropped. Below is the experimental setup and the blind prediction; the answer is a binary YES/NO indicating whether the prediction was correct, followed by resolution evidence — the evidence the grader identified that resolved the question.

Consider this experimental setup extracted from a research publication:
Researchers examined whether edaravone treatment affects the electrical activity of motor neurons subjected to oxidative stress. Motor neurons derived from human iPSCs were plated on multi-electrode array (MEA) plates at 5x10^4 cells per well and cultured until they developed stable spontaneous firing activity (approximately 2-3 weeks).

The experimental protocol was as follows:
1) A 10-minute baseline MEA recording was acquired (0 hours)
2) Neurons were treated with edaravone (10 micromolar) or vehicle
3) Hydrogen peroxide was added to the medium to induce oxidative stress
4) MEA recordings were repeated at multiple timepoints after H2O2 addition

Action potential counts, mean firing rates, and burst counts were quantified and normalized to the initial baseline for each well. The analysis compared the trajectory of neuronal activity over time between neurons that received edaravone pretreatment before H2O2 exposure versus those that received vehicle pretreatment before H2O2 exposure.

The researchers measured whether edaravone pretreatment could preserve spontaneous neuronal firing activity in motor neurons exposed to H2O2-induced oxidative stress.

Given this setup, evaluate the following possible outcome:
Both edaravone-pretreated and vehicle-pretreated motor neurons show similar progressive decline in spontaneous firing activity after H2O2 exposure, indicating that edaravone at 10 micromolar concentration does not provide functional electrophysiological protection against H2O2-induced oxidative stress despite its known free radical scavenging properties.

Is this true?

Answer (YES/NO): NO